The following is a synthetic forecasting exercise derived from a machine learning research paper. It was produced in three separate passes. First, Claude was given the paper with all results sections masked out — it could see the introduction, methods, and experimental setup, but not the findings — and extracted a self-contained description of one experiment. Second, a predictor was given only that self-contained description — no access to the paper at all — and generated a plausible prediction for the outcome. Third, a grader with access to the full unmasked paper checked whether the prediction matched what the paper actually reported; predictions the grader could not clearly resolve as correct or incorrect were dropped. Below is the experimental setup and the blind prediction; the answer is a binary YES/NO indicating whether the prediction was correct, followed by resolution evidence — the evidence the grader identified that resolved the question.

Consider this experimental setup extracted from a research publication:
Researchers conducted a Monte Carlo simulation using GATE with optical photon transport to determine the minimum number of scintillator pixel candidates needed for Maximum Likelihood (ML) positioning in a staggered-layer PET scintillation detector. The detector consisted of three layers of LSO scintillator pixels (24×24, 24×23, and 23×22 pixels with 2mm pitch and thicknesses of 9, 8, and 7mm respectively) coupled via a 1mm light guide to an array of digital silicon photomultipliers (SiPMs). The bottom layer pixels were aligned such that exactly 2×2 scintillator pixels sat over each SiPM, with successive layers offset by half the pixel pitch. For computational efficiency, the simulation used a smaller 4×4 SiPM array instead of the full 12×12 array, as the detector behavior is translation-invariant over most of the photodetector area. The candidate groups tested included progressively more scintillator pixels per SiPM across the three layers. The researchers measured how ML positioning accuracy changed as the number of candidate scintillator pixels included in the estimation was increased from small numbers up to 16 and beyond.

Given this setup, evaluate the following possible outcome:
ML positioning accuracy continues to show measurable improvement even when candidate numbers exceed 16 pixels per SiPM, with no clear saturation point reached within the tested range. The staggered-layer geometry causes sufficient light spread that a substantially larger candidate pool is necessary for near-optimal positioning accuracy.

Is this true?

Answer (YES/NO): NO